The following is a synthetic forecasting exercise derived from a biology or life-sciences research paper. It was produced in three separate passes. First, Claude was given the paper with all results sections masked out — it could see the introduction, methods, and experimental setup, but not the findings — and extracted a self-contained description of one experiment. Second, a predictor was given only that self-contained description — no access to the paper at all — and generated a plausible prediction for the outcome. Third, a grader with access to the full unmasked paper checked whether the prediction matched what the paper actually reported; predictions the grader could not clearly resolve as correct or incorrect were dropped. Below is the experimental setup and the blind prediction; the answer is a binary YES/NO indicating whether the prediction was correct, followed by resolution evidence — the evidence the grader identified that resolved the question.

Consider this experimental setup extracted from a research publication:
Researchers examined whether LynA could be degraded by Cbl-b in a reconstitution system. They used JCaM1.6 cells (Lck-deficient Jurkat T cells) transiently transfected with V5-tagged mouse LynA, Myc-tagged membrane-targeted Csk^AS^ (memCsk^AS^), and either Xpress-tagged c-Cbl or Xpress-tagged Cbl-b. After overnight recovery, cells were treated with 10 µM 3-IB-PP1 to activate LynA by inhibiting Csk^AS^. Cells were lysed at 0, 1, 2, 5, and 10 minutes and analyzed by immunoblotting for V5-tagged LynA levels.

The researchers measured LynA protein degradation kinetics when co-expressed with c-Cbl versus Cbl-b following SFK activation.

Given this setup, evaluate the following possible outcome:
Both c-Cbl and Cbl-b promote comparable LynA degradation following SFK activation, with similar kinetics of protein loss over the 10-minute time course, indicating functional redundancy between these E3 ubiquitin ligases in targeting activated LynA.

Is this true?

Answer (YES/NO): NO